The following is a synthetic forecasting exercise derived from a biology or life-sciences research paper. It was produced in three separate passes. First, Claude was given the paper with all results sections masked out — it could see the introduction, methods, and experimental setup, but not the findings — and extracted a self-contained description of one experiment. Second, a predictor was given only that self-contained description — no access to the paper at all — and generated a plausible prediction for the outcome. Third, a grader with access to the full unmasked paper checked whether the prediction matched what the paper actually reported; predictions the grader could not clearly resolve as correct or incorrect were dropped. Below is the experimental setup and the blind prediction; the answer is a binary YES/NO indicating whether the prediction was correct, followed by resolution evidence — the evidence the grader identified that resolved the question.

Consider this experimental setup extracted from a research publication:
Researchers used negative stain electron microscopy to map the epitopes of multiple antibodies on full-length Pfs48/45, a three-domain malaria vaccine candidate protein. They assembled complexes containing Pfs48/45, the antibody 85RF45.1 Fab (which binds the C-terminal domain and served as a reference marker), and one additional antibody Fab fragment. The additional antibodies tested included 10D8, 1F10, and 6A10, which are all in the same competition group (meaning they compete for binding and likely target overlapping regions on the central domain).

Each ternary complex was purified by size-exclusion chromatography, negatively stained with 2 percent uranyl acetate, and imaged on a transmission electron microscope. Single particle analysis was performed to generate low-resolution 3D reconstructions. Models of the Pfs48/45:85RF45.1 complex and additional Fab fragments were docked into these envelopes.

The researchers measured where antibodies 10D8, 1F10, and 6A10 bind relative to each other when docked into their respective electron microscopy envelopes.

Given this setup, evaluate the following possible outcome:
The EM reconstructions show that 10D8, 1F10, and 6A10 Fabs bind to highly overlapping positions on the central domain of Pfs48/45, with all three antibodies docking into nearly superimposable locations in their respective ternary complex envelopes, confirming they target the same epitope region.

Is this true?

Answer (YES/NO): YES